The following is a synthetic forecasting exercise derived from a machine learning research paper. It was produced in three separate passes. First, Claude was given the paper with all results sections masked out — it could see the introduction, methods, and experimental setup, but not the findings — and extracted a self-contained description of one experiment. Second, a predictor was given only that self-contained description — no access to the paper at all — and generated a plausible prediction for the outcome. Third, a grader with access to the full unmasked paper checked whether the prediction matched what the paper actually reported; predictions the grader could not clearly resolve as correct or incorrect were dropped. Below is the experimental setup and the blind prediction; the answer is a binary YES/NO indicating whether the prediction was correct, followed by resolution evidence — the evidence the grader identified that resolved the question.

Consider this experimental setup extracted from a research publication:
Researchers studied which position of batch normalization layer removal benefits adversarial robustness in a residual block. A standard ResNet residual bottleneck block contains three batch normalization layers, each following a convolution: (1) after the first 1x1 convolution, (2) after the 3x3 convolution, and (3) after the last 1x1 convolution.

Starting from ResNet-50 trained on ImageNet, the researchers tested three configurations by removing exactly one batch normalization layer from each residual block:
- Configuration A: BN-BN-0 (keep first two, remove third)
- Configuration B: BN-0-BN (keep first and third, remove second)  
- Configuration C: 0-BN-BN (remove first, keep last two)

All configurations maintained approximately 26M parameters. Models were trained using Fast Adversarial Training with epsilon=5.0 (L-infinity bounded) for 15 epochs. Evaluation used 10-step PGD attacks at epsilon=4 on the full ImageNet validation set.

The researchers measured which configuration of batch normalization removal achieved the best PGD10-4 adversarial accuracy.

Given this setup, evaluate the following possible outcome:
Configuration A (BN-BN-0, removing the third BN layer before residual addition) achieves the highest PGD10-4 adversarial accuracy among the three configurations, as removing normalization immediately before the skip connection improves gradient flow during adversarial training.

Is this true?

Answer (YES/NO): NO